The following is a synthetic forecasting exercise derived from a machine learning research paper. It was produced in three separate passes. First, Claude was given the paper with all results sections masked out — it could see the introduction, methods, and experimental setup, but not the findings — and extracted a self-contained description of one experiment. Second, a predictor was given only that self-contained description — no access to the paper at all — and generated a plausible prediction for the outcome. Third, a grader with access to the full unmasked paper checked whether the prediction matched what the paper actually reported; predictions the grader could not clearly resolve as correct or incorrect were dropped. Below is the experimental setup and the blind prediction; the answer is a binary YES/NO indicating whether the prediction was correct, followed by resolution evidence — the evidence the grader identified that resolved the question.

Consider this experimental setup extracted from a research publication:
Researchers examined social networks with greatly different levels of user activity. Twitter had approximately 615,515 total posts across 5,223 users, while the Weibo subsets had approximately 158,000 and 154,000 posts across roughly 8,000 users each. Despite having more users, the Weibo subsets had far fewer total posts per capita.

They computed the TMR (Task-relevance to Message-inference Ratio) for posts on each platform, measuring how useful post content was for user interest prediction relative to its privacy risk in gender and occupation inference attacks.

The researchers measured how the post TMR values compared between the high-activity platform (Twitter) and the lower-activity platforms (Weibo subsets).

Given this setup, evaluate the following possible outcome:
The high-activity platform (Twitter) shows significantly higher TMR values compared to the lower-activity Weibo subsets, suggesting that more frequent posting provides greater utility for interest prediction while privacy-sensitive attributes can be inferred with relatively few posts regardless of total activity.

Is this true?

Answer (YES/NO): YES